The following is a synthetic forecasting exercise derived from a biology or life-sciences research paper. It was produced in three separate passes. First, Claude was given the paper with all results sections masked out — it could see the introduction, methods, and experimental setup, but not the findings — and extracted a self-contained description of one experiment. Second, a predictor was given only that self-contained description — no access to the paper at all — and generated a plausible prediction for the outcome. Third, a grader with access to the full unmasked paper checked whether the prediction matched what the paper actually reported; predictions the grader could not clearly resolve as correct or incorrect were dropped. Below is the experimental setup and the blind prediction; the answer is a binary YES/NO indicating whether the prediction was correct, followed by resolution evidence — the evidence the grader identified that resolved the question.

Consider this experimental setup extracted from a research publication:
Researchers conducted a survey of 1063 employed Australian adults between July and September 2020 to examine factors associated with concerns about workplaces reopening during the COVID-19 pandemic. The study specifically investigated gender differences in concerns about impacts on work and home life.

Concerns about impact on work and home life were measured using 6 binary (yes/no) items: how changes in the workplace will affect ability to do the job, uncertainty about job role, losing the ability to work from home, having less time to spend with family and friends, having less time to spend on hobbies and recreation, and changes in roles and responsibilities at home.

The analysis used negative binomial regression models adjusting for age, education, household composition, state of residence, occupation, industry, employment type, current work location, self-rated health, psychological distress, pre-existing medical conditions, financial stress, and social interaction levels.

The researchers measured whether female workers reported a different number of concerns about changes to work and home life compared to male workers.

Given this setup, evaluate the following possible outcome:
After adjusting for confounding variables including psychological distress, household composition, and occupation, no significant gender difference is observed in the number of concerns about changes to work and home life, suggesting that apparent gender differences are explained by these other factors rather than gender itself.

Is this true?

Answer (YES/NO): NO